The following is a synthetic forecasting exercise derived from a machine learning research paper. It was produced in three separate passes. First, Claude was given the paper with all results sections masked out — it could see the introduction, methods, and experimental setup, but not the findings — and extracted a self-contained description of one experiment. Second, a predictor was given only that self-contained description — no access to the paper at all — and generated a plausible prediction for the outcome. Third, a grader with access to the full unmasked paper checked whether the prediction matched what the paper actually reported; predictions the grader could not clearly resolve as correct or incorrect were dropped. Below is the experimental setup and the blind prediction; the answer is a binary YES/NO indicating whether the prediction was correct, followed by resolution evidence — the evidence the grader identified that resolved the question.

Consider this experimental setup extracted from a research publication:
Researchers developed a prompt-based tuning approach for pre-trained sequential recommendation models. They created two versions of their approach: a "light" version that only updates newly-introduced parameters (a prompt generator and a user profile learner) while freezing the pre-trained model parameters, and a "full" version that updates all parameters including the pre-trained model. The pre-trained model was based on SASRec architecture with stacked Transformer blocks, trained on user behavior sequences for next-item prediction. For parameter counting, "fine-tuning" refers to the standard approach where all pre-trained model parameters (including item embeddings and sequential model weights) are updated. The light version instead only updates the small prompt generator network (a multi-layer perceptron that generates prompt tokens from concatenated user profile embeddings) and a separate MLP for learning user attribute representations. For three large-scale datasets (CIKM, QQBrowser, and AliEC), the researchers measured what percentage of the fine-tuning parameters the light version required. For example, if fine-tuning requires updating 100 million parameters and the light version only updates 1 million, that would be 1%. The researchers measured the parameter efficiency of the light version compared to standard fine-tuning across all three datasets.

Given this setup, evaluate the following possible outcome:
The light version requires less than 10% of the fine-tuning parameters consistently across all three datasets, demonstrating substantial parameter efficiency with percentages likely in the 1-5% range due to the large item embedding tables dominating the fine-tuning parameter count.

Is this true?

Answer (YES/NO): NO